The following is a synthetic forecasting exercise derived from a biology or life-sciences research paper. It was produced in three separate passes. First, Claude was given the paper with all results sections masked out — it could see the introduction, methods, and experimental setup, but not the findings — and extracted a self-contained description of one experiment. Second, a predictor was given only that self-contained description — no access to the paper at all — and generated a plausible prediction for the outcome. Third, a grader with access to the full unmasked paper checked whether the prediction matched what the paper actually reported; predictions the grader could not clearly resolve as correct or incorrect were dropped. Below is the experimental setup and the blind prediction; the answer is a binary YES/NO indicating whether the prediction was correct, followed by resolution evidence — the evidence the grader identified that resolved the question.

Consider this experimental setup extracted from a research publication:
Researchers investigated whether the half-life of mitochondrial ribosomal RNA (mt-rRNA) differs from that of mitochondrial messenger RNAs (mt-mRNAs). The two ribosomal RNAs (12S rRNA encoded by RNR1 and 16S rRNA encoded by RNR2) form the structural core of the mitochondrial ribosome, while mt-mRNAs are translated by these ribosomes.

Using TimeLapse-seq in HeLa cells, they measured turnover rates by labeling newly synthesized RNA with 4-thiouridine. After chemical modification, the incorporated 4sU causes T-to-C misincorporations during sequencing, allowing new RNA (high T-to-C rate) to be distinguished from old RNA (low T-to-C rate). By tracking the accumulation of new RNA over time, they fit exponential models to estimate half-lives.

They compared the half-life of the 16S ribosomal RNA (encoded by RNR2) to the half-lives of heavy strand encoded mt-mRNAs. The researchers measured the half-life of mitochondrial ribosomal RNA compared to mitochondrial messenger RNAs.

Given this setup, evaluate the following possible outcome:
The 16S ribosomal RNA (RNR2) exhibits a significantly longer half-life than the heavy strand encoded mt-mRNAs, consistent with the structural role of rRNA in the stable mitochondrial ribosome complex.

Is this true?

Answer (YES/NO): YES